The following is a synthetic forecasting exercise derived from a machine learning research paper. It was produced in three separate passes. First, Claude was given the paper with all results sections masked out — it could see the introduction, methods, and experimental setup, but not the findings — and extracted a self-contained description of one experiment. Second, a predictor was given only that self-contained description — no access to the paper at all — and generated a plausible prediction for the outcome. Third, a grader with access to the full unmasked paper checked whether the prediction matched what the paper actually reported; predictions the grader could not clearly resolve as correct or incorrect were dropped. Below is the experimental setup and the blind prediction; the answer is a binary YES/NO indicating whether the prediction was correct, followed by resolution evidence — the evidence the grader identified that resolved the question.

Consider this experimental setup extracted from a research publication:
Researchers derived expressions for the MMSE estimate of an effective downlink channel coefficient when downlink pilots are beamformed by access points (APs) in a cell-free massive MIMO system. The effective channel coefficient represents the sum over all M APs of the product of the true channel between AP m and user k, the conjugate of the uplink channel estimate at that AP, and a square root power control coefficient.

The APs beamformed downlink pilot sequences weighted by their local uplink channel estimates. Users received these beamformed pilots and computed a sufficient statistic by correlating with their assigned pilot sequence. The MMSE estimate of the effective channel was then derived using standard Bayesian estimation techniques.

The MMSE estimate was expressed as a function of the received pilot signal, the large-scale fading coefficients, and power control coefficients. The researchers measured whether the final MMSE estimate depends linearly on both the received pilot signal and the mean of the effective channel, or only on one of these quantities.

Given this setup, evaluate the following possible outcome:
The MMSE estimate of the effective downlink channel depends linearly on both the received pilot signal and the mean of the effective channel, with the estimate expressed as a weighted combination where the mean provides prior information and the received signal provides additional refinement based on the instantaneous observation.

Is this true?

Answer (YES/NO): YES